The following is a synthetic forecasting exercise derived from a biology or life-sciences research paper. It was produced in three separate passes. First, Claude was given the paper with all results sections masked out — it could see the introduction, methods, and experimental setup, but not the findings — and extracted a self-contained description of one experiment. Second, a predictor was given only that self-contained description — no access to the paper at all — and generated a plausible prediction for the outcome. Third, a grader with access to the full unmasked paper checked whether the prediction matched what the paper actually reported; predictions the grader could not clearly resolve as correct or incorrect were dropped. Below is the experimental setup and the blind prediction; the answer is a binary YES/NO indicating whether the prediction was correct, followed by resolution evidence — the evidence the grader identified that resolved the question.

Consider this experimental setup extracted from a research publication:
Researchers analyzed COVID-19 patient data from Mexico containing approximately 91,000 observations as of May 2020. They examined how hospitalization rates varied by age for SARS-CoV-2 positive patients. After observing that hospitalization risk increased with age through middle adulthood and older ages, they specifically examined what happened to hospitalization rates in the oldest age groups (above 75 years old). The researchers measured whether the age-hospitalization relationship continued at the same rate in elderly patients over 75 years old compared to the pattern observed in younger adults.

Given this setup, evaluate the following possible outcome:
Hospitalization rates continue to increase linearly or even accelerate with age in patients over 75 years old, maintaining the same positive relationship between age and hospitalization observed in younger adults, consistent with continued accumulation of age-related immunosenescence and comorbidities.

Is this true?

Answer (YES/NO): NO